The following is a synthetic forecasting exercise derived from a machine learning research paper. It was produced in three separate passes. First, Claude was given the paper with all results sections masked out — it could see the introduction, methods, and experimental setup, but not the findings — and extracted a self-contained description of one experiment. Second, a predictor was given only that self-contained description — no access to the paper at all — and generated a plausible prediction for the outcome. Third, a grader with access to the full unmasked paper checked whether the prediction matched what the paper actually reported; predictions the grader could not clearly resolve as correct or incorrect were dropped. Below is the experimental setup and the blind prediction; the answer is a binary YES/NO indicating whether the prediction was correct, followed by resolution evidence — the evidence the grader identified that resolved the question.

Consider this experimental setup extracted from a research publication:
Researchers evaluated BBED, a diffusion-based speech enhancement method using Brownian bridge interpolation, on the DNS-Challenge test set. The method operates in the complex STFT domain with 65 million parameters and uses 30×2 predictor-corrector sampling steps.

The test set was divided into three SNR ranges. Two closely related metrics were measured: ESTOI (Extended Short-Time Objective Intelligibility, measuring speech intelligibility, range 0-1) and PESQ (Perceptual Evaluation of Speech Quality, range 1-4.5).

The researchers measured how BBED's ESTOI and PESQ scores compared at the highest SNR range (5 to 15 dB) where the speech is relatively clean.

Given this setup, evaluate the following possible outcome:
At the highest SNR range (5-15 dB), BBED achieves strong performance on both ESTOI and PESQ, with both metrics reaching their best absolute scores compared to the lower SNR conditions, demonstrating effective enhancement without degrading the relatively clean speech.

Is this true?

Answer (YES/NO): YES